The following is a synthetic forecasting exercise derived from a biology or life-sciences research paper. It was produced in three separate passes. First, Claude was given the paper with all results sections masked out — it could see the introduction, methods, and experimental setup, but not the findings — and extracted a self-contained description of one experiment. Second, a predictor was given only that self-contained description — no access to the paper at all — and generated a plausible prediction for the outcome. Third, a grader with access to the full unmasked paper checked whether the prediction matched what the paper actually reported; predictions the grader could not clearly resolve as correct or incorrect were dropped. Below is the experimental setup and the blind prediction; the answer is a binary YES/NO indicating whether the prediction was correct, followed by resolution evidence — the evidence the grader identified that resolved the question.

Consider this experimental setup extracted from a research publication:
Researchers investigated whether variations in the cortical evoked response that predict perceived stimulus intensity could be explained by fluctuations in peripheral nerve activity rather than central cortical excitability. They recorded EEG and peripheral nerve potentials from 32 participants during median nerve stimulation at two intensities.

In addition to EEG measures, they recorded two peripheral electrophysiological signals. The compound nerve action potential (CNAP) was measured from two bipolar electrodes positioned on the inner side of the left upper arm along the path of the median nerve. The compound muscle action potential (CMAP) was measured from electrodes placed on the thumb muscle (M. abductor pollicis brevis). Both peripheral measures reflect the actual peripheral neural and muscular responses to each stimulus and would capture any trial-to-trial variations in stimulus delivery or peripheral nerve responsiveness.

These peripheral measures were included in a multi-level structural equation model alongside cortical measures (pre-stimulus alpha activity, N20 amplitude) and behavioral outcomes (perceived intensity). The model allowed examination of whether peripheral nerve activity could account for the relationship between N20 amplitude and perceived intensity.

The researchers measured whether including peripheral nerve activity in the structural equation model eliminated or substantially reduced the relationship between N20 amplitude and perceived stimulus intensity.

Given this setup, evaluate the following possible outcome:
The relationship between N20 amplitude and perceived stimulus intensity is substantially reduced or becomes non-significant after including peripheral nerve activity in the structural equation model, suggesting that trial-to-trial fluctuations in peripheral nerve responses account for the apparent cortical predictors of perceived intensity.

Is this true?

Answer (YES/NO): NO